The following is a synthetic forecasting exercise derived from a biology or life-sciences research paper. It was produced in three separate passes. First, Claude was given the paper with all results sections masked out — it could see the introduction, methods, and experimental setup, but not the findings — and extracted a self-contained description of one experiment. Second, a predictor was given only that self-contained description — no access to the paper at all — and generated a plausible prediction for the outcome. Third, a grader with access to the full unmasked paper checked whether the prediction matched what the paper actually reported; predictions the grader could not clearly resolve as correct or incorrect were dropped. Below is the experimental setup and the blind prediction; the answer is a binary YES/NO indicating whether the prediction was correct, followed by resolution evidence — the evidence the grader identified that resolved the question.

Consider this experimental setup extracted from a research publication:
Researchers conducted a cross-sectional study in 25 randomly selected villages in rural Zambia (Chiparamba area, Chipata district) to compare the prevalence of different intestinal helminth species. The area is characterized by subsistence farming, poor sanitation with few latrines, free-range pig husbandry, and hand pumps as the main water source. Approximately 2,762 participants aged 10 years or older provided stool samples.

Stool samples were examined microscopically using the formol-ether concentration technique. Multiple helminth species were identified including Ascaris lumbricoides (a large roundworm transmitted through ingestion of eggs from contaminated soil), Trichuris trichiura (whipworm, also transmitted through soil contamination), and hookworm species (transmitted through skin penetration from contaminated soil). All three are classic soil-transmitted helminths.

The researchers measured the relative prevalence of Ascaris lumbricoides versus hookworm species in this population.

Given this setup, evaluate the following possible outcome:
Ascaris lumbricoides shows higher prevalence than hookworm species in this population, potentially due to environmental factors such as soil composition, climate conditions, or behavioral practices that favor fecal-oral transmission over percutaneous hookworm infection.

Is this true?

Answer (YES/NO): NO